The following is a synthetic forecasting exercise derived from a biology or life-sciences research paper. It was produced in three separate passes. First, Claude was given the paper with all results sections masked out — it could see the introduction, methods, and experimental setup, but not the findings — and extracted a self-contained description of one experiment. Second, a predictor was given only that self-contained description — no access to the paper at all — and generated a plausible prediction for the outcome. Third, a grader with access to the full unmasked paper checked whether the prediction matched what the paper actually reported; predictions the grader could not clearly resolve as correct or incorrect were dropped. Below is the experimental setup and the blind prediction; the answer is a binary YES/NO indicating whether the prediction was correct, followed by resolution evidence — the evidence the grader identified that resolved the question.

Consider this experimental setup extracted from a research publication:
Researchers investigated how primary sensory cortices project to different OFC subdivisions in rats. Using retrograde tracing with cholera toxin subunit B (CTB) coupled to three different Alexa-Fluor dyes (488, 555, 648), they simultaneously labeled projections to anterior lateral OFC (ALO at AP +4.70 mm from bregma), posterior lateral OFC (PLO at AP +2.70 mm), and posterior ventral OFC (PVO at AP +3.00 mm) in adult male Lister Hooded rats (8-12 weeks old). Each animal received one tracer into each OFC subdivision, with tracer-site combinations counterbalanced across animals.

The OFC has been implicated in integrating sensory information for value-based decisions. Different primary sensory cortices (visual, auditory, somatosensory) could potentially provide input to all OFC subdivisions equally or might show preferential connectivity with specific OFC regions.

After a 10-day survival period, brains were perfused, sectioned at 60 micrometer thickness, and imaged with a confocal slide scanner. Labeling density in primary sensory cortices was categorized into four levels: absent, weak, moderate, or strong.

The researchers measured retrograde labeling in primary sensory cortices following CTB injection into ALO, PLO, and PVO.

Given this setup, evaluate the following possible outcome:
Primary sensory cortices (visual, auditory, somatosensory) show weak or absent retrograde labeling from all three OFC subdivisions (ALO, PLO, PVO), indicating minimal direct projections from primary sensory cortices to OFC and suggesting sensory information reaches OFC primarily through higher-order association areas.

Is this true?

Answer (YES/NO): NO